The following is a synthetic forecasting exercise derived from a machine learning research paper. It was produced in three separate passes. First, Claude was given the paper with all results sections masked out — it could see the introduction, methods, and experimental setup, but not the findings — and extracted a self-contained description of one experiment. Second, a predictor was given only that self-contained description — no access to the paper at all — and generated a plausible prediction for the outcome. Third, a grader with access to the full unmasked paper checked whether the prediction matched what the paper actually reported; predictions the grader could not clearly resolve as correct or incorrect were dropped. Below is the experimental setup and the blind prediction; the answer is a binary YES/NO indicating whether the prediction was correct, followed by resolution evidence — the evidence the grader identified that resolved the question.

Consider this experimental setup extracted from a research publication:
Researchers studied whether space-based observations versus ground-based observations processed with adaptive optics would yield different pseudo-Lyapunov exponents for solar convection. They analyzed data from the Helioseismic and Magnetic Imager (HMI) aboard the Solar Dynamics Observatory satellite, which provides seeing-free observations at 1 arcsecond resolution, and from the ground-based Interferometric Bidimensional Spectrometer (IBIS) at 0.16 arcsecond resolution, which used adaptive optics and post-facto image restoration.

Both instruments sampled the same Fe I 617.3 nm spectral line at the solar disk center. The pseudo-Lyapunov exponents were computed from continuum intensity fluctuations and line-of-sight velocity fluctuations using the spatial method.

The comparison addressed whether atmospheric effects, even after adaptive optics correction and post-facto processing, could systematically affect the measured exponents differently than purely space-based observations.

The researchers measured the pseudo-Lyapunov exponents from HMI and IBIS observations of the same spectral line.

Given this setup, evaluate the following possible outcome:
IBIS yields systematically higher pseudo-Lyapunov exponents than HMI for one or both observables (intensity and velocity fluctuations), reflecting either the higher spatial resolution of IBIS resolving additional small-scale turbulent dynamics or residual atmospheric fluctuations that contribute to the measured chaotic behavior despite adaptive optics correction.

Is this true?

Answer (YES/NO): YES